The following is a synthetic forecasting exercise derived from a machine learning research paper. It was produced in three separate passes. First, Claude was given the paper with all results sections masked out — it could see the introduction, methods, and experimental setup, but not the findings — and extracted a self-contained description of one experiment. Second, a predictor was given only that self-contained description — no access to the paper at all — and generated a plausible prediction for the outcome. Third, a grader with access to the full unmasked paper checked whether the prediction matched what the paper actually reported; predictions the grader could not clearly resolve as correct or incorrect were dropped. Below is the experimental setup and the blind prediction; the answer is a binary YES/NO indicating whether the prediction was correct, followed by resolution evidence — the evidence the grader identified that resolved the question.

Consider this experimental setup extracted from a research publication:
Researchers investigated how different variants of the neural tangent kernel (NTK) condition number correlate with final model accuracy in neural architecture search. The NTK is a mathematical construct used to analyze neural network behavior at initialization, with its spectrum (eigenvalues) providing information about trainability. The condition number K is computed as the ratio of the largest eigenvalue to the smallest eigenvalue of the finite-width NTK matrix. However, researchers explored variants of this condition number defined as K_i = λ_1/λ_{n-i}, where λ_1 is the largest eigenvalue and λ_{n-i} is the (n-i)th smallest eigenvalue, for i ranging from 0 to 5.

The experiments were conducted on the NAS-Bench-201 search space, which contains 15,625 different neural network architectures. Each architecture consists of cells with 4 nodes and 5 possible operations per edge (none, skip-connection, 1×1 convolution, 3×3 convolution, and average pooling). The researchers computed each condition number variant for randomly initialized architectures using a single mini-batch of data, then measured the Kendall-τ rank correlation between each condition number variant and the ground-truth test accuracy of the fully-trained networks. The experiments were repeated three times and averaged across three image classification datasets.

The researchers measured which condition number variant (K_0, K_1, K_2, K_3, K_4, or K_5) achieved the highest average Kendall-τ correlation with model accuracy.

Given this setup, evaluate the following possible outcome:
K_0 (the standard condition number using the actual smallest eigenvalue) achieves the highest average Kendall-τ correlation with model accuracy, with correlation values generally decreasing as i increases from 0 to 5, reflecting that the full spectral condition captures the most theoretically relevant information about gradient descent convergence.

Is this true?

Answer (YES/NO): NO